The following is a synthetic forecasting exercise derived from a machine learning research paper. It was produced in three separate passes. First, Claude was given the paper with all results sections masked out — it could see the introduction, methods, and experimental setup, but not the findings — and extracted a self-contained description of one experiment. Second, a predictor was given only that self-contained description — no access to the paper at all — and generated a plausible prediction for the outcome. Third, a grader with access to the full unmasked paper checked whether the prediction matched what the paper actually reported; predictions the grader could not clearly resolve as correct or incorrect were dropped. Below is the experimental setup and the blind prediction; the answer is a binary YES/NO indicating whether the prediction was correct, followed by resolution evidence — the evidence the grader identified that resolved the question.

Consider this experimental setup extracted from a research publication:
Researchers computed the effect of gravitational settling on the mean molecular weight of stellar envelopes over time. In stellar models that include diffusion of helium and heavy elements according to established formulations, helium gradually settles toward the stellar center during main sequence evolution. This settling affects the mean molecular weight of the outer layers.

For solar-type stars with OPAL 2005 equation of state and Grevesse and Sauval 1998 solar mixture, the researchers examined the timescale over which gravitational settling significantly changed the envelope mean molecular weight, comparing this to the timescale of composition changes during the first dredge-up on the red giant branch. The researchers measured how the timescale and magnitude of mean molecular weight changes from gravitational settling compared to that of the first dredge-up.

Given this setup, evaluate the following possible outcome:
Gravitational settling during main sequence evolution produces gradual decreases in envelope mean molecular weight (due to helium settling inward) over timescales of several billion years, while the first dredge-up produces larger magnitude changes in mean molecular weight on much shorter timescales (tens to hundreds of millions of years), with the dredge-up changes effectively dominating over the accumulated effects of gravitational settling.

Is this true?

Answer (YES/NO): NO